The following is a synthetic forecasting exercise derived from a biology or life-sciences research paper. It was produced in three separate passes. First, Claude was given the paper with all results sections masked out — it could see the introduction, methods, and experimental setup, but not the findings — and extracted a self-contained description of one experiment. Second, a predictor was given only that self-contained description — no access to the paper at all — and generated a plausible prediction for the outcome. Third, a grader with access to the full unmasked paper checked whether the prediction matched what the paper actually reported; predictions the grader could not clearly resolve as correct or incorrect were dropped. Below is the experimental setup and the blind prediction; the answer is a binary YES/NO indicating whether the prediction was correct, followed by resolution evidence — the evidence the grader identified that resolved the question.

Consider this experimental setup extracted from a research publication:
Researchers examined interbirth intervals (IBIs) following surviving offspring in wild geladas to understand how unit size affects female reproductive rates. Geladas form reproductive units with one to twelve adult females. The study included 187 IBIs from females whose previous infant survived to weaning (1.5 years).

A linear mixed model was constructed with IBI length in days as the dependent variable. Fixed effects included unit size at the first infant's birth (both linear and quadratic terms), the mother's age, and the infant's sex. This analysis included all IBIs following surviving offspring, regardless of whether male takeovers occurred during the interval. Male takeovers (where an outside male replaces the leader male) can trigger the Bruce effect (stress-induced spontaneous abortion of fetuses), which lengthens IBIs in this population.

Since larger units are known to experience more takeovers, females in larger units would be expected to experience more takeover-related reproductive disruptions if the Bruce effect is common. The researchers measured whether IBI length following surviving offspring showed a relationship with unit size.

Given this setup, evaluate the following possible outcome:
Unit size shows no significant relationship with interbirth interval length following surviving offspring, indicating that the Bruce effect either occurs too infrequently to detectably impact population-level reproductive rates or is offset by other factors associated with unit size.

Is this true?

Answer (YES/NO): NO